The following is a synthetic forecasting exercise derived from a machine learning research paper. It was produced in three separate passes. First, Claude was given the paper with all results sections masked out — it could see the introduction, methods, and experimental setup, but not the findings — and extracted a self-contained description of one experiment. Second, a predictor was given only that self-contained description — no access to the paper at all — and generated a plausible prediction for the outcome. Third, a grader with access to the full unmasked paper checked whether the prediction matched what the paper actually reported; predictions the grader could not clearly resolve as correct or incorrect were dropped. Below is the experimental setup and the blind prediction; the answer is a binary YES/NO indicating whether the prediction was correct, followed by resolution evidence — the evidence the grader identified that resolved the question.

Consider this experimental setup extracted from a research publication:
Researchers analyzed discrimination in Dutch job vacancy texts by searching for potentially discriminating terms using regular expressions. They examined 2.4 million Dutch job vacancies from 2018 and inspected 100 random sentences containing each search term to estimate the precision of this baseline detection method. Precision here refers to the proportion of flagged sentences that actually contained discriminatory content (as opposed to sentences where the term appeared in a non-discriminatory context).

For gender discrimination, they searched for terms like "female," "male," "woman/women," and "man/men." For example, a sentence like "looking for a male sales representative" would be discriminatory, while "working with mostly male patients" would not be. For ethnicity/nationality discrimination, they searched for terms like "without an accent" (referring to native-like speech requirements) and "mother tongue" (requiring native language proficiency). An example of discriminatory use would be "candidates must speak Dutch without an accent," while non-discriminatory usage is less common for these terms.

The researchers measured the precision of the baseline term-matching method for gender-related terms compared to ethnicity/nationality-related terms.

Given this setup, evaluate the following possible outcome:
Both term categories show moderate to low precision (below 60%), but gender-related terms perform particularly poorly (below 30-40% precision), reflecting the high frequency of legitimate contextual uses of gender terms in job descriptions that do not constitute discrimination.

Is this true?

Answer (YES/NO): NO